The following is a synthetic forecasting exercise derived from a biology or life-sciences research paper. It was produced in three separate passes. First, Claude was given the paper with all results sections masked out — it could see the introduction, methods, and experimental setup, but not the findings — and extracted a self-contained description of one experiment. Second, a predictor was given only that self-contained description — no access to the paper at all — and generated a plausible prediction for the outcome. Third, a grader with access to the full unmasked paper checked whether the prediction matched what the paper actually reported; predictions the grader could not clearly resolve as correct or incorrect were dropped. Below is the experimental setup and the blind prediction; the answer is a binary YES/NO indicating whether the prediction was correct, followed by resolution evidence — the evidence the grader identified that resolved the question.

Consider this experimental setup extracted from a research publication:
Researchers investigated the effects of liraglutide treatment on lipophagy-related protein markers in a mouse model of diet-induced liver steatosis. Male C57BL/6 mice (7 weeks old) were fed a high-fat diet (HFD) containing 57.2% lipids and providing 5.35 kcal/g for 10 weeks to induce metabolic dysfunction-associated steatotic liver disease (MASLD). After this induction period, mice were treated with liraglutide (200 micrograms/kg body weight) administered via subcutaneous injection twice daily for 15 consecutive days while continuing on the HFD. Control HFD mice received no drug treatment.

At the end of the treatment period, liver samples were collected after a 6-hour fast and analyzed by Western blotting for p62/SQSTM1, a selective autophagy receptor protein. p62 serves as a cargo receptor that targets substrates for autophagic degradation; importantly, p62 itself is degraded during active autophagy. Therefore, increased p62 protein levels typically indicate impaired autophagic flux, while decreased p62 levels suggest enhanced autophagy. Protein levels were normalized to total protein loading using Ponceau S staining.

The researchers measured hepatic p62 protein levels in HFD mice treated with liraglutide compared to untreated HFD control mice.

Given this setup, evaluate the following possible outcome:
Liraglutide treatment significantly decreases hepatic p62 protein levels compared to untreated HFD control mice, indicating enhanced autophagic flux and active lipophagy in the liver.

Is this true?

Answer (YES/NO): NO